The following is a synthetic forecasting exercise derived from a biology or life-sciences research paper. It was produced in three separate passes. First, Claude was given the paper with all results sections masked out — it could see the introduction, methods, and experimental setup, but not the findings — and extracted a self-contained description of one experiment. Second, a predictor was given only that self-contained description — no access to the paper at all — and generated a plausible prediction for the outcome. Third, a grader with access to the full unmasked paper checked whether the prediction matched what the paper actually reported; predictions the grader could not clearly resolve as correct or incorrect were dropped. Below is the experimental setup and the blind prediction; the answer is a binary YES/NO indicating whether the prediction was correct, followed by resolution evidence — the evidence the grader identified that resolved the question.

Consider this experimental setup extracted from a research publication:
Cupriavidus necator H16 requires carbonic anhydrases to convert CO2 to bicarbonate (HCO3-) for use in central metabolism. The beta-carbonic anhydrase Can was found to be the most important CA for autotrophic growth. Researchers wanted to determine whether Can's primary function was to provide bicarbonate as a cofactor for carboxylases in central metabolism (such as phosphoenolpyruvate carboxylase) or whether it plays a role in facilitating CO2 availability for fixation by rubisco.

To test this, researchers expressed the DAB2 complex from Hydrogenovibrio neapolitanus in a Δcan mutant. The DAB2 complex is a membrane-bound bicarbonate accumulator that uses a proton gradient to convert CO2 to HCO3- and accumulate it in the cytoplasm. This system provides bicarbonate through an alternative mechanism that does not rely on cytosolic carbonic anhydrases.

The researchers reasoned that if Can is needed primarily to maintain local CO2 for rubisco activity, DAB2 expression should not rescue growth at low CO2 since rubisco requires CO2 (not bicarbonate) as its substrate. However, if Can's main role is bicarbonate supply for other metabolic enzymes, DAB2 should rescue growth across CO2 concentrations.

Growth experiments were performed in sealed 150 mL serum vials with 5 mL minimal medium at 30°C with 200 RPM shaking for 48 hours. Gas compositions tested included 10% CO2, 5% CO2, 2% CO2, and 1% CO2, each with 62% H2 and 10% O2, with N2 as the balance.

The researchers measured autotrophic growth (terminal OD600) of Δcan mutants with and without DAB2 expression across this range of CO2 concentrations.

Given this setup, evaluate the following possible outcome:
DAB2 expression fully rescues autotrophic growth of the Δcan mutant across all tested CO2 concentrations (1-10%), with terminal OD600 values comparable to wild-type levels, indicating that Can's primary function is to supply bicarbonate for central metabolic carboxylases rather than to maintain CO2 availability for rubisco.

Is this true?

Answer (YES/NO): NO